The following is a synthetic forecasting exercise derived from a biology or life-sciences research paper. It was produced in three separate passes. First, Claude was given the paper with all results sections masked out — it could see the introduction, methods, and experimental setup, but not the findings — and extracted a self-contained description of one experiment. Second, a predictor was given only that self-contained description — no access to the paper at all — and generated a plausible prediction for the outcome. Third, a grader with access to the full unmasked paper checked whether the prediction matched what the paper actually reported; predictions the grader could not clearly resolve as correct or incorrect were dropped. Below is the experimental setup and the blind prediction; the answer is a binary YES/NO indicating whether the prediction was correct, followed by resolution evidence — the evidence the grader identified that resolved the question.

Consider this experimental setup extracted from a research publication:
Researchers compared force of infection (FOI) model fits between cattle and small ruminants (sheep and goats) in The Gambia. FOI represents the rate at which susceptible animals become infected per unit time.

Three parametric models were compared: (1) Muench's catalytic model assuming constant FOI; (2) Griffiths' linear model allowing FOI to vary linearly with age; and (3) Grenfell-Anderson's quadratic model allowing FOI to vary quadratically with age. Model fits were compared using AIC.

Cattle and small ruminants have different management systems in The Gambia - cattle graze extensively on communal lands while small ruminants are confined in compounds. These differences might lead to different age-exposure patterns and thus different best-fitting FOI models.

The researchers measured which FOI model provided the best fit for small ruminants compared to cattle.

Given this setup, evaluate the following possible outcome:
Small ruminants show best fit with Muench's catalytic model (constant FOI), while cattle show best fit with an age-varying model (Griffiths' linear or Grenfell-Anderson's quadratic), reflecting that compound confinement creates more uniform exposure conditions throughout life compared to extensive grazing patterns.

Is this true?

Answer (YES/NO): NO